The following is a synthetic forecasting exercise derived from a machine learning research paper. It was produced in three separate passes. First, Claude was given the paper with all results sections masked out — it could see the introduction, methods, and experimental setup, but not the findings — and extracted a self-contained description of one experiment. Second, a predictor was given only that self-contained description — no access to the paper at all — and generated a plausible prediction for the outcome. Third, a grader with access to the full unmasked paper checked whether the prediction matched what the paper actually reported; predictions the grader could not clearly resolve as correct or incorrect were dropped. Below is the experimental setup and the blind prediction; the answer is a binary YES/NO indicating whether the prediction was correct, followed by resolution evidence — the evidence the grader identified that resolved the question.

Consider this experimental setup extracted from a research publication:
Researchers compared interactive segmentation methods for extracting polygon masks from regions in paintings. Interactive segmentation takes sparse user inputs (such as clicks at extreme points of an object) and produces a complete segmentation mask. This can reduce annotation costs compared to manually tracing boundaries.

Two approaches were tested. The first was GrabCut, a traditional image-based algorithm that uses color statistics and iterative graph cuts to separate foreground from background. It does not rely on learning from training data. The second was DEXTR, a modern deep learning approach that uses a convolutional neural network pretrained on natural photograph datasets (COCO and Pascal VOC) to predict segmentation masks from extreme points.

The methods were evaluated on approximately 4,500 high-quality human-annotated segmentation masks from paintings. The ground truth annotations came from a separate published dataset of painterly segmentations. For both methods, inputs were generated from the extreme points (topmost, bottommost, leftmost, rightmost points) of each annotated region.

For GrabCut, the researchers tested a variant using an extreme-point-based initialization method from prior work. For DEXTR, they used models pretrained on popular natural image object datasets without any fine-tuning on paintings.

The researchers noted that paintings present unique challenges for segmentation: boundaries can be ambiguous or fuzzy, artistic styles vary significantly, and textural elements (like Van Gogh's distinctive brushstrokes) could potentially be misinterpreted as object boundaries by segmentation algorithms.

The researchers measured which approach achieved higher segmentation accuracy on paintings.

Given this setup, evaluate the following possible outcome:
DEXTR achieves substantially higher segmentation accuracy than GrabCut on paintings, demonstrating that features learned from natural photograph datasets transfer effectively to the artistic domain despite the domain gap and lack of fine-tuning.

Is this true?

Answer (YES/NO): NO